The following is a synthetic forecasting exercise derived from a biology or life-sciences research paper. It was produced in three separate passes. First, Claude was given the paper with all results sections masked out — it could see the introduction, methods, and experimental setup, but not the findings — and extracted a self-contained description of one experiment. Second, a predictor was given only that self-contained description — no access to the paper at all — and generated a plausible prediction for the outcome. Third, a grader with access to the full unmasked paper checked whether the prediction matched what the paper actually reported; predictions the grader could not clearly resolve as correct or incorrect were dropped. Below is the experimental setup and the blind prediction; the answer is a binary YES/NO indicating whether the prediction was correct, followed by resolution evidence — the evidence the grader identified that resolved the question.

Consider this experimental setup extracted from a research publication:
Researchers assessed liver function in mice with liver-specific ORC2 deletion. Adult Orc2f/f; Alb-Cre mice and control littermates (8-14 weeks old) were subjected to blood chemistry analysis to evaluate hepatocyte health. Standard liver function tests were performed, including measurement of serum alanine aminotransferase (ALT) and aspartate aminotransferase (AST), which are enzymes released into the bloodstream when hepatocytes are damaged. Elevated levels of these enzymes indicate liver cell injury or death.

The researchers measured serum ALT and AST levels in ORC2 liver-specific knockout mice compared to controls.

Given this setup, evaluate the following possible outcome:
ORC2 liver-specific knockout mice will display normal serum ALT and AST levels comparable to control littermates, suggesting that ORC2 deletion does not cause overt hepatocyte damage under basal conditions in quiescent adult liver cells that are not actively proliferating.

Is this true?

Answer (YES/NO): NO